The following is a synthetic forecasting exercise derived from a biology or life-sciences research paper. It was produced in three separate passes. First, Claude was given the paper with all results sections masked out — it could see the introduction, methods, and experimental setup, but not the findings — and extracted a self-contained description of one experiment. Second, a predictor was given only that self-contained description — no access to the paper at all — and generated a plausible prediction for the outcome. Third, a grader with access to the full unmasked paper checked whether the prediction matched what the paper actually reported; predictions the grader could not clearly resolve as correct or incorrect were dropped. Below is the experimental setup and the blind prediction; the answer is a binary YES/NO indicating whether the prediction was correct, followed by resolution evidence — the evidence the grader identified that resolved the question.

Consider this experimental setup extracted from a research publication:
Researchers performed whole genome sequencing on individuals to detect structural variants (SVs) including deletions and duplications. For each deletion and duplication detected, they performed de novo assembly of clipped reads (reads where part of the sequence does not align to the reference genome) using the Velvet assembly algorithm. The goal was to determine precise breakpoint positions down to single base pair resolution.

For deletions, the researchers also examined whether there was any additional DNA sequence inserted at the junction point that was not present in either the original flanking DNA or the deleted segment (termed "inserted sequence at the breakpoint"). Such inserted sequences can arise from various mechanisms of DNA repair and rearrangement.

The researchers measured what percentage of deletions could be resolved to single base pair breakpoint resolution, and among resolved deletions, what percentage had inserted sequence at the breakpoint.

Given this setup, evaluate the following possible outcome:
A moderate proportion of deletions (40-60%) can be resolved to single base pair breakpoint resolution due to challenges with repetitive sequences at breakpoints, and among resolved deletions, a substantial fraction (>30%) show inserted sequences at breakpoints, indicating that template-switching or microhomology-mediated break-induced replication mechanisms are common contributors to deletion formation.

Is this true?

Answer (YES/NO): NO